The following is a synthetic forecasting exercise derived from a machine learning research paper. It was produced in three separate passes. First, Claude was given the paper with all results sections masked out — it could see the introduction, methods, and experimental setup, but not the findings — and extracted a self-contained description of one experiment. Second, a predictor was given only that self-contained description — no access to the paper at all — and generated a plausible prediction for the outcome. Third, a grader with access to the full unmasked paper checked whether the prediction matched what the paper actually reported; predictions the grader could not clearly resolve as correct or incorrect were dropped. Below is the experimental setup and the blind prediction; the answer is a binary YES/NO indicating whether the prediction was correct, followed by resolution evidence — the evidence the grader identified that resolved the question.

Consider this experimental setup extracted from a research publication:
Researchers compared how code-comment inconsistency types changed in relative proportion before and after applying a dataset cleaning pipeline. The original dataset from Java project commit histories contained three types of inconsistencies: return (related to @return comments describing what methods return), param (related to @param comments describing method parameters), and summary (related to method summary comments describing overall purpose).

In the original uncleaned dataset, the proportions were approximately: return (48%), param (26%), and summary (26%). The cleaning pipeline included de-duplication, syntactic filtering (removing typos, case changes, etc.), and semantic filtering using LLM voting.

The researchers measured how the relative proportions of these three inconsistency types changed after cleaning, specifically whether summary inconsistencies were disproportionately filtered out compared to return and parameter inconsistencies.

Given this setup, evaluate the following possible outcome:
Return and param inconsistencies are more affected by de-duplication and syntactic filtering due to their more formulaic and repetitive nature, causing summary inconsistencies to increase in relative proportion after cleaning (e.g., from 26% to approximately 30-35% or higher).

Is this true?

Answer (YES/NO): NO